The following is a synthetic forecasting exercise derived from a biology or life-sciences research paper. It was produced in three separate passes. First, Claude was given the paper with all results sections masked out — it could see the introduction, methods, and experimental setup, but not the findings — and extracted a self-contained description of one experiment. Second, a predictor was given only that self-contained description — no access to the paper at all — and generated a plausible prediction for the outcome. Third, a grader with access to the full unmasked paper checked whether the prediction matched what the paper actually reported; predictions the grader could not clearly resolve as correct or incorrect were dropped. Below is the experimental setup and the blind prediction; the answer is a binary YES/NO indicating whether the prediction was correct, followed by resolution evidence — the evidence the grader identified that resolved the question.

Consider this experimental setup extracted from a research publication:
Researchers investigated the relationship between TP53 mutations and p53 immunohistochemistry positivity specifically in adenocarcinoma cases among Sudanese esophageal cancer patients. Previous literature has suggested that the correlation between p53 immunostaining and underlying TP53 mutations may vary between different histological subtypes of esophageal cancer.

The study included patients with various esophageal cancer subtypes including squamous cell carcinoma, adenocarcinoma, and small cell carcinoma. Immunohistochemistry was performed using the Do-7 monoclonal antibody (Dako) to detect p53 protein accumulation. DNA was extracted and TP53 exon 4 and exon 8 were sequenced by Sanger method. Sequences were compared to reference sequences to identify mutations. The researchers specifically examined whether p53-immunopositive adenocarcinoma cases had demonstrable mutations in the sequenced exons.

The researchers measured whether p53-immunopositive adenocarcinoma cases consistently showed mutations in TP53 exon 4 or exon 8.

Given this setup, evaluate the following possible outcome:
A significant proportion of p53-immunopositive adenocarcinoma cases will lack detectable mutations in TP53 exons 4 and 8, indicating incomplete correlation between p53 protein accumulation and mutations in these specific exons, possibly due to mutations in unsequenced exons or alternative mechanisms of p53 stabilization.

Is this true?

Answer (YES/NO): YES